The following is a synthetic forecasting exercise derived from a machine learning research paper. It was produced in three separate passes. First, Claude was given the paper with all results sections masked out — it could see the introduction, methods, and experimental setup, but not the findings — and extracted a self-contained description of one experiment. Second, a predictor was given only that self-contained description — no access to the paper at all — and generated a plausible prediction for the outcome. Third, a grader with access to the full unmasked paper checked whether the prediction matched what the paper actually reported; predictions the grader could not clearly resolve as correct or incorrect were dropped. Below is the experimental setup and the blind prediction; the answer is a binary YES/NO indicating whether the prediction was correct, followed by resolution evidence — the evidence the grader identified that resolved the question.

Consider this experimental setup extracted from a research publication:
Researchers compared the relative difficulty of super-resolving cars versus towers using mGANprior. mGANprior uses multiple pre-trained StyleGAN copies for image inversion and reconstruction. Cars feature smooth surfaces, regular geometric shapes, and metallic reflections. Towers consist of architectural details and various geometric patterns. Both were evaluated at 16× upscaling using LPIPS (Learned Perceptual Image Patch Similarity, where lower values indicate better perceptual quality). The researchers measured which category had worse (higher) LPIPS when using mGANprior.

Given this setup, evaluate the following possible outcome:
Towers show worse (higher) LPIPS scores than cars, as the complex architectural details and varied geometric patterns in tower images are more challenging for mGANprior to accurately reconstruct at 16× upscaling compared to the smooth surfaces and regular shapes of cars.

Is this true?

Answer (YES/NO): NO